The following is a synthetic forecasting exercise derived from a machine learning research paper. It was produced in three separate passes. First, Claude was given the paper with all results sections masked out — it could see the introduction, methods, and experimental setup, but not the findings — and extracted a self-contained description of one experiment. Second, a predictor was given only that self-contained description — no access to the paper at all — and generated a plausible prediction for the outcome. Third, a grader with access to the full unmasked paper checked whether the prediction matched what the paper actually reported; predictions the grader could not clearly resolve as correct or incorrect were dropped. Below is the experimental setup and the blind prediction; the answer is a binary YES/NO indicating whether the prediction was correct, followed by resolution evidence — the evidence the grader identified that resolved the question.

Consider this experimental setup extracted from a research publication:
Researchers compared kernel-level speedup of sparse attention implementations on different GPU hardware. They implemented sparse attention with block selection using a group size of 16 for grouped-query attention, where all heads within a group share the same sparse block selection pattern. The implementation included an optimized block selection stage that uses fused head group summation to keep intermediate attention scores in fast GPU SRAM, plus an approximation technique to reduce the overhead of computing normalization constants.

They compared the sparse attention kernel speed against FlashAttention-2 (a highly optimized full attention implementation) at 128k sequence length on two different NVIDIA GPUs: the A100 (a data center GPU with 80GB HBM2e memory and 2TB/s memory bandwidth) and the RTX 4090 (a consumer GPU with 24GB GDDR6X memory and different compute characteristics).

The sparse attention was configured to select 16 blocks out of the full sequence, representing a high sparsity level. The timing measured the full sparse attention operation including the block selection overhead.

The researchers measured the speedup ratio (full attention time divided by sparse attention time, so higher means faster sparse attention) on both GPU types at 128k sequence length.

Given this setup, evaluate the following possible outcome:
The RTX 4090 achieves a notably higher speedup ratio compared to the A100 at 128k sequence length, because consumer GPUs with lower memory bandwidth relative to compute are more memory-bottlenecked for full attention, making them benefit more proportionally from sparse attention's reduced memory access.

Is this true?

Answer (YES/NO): YES